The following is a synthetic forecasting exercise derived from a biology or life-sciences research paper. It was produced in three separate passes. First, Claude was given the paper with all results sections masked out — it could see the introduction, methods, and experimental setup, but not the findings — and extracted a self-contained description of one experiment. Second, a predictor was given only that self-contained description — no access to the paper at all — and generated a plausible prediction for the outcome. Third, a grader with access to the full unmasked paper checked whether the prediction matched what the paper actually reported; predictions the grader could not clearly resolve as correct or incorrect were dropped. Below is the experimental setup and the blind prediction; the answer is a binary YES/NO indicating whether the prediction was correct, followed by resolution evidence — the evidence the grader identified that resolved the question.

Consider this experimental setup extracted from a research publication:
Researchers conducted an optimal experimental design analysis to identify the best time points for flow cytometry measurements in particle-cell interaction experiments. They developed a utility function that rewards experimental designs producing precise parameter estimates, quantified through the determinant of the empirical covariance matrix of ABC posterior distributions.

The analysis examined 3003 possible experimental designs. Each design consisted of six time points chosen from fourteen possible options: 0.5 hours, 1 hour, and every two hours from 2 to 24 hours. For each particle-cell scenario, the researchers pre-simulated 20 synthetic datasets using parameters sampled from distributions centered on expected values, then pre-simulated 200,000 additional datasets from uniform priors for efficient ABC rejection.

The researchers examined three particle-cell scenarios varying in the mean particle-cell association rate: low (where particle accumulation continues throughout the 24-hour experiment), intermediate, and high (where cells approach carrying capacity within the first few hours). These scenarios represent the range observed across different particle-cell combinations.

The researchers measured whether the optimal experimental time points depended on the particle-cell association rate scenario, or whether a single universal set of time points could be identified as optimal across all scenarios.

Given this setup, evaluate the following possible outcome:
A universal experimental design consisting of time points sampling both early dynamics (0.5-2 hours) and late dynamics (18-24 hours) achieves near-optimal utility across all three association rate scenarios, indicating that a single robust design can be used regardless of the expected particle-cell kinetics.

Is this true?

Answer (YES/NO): NO